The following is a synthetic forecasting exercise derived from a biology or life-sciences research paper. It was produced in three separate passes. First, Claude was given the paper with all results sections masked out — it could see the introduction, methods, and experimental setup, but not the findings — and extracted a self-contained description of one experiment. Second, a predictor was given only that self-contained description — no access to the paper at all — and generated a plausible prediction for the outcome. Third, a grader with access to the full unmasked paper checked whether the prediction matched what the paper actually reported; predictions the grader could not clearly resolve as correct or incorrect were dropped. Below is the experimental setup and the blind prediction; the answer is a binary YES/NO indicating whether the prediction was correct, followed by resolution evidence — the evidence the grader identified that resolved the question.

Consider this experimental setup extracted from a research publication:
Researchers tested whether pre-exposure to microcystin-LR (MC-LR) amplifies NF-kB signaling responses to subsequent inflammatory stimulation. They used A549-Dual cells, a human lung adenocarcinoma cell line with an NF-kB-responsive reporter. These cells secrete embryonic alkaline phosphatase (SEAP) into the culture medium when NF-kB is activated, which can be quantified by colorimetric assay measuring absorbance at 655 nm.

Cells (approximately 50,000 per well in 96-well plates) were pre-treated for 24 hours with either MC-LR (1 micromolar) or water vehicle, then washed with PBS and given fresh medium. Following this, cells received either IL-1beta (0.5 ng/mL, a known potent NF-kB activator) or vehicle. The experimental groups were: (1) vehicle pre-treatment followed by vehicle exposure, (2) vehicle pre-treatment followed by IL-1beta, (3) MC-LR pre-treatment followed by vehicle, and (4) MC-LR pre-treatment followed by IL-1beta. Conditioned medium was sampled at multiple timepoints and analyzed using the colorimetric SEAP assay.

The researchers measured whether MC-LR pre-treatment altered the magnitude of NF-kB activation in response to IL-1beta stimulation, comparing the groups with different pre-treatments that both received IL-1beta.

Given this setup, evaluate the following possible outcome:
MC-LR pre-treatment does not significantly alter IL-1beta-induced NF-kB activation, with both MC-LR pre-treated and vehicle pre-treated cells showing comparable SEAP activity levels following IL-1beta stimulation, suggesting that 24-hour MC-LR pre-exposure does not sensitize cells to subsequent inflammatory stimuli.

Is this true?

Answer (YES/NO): NO